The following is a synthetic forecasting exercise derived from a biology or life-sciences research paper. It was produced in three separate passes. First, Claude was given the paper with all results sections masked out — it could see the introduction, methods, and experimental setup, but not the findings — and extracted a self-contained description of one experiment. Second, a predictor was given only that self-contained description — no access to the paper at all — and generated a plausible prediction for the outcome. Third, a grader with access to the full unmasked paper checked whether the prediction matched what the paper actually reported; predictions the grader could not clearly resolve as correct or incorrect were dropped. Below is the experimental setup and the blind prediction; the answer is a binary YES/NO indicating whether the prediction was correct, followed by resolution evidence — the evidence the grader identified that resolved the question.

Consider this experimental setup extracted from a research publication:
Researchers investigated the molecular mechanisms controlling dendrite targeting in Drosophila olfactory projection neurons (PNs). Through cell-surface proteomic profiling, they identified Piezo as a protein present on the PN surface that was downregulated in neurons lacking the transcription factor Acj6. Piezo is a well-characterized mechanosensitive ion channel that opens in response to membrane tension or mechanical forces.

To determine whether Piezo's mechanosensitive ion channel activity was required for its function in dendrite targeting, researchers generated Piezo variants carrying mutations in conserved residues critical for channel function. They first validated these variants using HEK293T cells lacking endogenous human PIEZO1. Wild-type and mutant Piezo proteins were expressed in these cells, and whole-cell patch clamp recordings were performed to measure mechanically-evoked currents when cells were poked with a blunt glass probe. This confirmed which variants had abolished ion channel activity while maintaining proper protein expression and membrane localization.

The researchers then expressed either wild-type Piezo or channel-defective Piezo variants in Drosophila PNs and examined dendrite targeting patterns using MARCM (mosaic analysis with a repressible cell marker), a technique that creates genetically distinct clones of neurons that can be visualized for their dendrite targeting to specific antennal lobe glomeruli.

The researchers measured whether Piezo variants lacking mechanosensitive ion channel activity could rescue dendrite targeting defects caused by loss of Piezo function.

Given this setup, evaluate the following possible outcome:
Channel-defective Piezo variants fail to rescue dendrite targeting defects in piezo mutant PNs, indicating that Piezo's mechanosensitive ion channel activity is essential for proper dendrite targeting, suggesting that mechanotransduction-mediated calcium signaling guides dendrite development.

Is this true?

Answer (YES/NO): NO